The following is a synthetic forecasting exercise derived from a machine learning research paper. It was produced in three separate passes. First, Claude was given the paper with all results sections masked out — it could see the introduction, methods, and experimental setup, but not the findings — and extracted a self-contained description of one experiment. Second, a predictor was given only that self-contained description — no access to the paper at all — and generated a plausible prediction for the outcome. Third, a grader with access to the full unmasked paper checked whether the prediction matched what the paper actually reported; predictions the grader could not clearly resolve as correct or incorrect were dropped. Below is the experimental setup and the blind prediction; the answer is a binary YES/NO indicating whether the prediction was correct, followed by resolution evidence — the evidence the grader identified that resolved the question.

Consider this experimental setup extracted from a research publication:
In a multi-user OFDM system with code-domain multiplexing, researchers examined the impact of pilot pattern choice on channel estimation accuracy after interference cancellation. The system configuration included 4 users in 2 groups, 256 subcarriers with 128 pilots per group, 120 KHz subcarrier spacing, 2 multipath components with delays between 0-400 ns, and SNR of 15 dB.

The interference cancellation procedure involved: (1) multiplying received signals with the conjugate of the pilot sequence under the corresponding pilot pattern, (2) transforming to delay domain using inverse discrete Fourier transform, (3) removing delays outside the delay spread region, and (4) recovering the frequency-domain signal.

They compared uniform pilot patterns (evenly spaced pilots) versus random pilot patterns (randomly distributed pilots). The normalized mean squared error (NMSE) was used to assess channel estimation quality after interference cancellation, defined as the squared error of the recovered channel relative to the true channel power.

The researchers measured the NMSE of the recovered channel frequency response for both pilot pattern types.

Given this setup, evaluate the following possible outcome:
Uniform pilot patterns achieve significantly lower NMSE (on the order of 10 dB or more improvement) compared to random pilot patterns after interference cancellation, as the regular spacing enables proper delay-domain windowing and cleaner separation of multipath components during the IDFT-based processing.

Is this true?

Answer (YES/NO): YES